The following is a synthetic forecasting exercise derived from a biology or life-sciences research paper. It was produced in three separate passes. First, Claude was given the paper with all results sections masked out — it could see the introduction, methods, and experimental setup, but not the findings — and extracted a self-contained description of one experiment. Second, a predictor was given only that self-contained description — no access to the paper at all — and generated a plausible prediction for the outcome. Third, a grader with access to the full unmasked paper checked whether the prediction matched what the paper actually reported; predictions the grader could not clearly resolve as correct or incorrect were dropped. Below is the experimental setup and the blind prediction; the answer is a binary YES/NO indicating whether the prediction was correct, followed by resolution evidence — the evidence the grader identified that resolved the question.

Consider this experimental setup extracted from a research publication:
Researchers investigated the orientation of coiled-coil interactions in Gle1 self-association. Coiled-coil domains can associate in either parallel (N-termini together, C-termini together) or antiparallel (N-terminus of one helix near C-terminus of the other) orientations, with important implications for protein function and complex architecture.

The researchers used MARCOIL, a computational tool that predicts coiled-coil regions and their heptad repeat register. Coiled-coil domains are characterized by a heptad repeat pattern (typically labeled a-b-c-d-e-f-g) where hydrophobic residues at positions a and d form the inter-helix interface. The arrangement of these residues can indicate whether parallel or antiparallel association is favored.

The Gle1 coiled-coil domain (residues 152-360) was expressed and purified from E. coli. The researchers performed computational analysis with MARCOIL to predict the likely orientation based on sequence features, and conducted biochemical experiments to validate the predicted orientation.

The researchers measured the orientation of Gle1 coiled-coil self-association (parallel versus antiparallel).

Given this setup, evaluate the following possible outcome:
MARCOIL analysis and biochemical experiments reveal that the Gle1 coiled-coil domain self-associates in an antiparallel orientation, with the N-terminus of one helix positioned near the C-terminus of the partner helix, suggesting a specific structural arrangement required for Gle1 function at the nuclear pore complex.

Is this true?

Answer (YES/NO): NO